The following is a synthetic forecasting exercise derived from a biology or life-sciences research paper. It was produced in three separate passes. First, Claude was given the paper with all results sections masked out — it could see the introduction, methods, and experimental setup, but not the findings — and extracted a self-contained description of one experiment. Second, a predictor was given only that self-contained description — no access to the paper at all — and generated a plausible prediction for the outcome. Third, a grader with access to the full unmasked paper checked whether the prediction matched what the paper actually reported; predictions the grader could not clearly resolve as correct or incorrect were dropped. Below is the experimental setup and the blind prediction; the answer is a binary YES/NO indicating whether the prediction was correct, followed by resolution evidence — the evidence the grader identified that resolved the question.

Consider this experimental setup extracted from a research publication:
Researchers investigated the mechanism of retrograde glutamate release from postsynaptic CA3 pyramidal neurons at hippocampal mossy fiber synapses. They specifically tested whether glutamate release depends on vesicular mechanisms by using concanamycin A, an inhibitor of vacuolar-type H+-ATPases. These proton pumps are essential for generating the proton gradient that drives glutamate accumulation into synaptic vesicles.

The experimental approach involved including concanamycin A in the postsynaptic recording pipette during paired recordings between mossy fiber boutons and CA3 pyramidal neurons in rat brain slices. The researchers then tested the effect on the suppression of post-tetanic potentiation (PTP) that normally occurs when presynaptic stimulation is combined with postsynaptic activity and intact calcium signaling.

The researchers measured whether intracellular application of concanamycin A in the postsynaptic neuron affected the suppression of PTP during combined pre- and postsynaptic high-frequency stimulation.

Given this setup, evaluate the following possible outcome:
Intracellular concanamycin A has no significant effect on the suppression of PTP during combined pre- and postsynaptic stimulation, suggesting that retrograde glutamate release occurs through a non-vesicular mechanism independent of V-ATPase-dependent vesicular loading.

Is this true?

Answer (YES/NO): NO